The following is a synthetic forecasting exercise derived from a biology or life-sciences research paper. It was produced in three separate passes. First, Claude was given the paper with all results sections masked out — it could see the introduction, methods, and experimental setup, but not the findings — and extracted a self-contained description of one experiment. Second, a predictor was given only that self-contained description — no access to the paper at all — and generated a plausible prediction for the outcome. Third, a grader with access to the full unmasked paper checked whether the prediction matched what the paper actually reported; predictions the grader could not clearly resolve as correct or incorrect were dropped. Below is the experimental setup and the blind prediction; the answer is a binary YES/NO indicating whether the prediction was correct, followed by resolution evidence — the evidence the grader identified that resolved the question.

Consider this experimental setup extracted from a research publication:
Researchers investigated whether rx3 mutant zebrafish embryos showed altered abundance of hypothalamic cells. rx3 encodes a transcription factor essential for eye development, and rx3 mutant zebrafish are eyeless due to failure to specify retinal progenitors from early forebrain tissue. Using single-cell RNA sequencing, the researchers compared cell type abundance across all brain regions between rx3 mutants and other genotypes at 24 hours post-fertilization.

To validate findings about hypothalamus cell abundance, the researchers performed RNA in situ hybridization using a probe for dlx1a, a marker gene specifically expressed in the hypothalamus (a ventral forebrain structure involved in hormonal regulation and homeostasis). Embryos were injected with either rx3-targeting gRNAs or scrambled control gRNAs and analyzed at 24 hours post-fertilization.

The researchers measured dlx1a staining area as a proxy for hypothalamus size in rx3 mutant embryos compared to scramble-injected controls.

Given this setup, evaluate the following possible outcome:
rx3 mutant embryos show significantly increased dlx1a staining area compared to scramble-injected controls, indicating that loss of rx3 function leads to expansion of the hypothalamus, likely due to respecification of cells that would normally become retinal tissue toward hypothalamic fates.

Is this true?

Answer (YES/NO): YES